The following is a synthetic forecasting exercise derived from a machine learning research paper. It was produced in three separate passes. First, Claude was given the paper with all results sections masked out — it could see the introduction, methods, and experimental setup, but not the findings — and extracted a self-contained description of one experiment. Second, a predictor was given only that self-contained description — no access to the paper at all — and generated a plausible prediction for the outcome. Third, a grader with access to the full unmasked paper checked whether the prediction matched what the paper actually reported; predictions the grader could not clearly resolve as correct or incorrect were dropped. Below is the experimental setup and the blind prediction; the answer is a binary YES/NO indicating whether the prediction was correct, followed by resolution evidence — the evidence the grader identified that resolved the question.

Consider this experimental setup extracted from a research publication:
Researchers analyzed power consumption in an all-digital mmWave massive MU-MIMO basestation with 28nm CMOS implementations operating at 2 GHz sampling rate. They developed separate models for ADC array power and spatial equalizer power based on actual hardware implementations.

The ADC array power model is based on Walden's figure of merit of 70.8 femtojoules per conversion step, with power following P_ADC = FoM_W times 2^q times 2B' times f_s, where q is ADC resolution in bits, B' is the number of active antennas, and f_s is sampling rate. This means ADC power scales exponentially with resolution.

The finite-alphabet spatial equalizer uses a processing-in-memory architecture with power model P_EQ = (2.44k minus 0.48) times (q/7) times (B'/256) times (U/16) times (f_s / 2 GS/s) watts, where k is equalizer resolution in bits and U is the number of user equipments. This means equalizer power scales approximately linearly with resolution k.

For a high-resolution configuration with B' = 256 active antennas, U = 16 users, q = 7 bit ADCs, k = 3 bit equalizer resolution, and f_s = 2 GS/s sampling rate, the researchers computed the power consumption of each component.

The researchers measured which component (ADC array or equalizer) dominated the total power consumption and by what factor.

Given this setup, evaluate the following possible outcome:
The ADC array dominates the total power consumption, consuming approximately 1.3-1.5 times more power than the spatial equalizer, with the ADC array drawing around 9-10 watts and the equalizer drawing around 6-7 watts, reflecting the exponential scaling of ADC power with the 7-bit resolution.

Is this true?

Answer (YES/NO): YES